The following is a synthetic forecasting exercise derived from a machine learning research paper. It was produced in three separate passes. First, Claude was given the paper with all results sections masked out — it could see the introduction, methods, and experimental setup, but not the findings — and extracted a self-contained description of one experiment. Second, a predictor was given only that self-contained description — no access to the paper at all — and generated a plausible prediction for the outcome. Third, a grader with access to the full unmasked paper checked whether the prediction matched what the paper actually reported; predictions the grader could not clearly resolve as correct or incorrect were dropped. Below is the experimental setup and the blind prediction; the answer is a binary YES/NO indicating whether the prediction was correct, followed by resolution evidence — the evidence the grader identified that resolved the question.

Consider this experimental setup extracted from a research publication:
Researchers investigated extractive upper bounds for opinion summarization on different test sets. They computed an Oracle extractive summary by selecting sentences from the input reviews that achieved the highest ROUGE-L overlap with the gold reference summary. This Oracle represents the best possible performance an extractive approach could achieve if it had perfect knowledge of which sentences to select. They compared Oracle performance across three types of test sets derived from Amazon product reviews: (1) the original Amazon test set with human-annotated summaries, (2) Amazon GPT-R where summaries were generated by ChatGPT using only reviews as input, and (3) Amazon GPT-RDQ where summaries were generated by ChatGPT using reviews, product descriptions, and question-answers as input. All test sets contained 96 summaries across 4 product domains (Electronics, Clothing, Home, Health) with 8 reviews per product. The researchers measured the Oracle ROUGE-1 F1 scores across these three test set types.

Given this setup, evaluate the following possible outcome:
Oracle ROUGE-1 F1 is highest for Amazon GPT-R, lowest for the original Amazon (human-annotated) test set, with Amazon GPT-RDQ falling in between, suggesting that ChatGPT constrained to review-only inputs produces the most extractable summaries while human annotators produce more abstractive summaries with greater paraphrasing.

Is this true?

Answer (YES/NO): NO